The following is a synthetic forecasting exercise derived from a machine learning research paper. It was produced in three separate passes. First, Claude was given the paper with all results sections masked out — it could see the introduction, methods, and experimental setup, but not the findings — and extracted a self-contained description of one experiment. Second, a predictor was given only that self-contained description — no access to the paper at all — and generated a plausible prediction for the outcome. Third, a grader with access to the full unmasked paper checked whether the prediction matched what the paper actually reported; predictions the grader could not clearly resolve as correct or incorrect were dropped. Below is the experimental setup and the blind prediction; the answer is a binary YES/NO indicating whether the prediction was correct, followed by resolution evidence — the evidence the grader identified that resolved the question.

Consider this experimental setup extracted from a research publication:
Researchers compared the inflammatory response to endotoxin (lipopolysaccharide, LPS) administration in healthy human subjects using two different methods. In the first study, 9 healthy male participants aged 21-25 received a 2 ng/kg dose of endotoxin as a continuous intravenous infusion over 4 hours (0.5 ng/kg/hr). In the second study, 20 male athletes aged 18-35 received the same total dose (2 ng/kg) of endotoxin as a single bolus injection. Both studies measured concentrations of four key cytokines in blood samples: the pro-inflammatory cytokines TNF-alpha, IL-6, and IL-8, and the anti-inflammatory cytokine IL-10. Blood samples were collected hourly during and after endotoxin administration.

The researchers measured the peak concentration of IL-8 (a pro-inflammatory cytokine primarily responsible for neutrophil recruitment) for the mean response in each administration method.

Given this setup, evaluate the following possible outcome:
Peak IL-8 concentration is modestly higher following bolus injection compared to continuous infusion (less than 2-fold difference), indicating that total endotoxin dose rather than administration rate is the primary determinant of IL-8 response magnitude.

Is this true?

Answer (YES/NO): NO